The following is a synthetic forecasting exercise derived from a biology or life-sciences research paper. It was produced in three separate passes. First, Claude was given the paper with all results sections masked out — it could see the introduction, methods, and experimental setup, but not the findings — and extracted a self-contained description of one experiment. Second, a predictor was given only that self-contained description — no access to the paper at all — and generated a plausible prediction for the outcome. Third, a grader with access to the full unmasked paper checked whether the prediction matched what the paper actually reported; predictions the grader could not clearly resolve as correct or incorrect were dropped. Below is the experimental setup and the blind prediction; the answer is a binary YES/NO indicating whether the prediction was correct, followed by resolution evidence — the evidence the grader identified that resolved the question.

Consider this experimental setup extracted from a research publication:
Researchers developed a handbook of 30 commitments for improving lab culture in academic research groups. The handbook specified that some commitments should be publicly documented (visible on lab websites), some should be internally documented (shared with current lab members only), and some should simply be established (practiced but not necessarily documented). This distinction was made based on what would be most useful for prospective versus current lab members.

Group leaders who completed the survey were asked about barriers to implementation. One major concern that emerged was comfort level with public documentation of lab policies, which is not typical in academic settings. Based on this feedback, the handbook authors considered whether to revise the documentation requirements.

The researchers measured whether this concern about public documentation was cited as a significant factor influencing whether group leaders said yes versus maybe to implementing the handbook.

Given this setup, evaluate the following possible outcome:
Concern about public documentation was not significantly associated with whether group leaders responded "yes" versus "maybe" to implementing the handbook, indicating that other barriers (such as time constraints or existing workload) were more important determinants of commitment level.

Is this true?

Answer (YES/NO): NO